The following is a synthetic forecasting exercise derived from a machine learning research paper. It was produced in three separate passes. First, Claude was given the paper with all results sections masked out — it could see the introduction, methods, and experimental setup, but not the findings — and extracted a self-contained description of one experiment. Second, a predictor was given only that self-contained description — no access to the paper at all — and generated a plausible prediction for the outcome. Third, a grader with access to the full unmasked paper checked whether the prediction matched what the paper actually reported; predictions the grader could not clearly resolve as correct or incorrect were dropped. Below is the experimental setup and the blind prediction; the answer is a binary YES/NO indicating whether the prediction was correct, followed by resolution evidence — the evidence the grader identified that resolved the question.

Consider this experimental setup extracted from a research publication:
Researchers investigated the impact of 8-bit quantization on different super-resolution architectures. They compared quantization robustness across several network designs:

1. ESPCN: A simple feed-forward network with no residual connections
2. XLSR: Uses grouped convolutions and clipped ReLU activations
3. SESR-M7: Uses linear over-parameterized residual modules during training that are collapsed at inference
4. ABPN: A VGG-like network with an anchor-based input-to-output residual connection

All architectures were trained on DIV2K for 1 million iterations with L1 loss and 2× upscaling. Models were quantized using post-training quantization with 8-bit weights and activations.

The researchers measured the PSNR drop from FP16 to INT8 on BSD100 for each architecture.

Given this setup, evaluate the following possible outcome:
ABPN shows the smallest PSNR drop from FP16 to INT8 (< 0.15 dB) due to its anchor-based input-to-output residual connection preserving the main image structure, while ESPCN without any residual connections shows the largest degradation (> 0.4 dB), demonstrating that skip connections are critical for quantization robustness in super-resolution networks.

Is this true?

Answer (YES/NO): YES